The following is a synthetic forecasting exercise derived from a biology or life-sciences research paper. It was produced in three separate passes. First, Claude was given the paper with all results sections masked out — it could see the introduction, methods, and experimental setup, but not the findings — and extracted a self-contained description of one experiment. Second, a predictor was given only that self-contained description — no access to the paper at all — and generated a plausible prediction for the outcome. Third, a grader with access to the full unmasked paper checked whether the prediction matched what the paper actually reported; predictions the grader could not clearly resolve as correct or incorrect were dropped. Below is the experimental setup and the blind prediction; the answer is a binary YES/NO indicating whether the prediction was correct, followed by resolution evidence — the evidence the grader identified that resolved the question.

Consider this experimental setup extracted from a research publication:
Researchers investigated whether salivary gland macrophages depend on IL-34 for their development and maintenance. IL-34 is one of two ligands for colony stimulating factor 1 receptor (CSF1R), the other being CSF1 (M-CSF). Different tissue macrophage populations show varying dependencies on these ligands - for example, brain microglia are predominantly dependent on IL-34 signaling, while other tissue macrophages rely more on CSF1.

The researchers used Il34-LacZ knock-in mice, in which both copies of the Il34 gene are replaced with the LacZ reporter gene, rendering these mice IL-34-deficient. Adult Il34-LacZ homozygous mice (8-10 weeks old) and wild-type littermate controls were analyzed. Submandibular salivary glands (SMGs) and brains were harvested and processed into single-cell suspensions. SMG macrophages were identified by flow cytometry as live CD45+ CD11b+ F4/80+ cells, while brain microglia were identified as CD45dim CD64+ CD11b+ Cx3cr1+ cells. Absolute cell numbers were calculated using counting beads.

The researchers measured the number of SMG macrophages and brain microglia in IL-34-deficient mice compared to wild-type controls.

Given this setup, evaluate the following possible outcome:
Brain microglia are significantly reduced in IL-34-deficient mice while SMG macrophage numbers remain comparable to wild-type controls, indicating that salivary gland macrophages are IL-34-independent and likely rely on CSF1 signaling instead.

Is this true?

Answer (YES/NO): YES